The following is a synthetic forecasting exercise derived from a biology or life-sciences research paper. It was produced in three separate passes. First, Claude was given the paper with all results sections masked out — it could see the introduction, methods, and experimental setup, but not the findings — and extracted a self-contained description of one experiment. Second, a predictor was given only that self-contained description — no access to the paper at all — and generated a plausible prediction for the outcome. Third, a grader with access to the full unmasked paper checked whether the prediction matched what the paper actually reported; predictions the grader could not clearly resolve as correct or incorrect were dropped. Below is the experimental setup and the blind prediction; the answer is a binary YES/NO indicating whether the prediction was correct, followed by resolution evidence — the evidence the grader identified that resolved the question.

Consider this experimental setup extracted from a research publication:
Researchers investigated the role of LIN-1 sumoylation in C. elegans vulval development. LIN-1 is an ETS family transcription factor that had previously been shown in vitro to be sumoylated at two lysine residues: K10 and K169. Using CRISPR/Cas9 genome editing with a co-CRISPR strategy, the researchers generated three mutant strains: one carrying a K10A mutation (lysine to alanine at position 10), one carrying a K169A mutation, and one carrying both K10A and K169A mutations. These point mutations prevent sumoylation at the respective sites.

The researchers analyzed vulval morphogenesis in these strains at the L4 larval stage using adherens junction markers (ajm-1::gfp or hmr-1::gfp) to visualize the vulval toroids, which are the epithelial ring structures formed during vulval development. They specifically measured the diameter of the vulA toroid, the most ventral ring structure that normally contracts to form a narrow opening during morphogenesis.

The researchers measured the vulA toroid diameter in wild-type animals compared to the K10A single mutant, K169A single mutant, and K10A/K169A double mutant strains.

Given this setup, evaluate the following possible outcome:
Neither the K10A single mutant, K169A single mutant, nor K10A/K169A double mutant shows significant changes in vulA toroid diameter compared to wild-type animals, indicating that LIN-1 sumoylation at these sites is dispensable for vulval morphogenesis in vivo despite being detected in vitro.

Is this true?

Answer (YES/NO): NO